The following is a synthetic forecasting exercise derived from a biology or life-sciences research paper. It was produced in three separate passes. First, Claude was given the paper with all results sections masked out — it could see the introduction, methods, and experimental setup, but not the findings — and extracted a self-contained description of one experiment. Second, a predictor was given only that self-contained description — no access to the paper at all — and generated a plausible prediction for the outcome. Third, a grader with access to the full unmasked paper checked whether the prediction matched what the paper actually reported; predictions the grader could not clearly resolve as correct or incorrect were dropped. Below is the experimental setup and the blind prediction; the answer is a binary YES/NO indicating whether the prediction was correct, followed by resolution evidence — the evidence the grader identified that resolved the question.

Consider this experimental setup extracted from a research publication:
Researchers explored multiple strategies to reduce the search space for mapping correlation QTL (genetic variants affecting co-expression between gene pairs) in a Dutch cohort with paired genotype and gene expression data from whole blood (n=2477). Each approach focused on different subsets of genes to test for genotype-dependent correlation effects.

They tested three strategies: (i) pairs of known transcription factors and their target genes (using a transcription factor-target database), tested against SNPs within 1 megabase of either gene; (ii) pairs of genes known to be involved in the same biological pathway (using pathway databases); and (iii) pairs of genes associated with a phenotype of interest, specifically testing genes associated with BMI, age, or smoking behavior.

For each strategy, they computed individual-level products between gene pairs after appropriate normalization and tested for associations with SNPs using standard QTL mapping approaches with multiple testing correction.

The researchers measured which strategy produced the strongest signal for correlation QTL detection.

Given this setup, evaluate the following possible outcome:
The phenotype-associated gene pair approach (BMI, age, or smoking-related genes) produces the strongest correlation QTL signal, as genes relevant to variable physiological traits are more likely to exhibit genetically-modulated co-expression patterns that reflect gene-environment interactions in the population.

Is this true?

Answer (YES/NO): YES